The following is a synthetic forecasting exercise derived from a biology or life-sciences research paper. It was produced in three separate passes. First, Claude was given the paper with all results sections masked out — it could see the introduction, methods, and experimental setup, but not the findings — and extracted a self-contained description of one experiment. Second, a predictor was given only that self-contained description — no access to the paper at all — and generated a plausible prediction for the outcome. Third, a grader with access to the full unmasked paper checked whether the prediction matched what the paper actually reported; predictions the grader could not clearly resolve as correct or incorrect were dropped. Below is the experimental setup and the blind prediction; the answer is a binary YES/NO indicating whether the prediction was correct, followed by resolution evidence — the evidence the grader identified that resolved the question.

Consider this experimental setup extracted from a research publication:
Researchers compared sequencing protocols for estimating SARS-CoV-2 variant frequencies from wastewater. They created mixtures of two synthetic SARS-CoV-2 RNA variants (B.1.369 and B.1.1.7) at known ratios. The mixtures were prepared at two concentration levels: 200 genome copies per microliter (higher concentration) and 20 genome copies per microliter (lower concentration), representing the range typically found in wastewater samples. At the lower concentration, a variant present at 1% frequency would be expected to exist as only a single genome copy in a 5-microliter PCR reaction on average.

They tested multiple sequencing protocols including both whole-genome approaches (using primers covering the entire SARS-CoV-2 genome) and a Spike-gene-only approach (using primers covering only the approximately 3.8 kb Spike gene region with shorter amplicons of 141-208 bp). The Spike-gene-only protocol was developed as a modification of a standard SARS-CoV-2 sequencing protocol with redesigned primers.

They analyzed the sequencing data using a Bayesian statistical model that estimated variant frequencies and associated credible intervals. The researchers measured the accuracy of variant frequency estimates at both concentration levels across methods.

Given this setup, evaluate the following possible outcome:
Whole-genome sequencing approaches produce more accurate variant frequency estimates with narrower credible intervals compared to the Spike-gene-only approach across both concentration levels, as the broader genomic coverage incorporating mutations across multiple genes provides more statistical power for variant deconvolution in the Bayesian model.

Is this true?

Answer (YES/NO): NO